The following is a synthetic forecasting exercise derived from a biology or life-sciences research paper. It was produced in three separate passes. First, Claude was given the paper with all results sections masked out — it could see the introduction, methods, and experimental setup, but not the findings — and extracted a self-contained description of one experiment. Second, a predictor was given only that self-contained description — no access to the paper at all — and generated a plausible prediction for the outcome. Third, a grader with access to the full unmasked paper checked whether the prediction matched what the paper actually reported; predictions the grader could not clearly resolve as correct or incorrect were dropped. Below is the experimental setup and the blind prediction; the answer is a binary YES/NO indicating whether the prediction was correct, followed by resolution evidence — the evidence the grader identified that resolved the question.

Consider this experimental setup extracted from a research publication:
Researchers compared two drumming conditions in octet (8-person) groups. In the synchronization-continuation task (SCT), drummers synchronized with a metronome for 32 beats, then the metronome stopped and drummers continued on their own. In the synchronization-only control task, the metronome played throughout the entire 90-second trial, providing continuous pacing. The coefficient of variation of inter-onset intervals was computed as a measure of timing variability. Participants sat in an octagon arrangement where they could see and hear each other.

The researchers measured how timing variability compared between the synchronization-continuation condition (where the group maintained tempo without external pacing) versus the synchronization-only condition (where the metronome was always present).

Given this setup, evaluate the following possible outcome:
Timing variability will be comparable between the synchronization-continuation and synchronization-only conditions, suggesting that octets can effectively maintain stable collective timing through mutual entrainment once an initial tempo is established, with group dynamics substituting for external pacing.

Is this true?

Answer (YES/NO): YES